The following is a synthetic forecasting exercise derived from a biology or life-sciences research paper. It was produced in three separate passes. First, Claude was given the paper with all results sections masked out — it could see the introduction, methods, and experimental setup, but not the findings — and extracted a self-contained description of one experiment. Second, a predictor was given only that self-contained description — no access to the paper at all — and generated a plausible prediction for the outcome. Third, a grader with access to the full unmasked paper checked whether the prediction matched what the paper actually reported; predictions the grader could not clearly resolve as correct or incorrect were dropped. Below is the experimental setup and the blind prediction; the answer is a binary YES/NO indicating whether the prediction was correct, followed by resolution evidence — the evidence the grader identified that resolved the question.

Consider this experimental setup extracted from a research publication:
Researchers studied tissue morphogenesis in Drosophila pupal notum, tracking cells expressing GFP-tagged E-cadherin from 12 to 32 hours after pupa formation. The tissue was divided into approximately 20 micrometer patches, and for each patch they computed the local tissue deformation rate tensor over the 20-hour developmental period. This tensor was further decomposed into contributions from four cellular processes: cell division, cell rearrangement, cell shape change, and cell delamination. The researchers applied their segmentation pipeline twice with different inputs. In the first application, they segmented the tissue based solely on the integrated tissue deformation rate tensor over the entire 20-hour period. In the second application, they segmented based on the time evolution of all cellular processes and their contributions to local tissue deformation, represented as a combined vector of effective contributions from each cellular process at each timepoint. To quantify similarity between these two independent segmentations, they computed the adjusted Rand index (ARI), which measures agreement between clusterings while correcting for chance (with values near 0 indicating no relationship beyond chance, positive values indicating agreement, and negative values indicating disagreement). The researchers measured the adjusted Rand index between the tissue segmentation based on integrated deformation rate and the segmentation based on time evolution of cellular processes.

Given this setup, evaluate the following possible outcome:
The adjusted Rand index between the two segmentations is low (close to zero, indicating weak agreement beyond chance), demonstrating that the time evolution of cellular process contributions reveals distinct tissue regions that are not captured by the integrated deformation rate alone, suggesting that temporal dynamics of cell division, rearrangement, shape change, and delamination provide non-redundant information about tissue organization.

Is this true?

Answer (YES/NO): NO